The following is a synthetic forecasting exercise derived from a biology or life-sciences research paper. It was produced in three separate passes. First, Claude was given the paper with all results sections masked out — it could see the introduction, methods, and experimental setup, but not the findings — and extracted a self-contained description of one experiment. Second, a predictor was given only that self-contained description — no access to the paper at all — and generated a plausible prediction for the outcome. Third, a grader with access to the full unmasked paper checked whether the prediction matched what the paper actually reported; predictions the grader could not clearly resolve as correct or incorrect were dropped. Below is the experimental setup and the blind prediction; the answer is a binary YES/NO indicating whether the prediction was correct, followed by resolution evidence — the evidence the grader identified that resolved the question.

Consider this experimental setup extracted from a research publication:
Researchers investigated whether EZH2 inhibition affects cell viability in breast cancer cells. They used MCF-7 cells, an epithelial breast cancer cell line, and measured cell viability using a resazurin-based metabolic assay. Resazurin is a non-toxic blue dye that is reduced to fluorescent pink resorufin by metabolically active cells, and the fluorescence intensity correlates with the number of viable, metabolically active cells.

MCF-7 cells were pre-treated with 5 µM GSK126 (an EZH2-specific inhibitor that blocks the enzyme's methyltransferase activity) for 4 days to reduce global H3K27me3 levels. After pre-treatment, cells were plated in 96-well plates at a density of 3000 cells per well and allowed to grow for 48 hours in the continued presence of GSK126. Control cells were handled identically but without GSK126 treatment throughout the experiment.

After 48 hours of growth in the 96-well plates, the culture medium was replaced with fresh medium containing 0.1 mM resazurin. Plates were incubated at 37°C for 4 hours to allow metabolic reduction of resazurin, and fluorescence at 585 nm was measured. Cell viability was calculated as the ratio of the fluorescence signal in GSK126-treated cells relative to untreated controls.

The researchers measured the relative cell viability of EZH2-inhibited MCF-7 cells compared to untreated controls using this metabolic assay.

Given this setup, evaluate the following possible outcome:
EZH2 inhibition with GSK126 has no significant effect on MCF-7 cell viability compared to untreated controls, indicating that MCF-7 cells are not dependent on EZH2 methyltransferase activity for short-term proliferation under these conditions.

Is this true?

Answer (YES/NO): YES